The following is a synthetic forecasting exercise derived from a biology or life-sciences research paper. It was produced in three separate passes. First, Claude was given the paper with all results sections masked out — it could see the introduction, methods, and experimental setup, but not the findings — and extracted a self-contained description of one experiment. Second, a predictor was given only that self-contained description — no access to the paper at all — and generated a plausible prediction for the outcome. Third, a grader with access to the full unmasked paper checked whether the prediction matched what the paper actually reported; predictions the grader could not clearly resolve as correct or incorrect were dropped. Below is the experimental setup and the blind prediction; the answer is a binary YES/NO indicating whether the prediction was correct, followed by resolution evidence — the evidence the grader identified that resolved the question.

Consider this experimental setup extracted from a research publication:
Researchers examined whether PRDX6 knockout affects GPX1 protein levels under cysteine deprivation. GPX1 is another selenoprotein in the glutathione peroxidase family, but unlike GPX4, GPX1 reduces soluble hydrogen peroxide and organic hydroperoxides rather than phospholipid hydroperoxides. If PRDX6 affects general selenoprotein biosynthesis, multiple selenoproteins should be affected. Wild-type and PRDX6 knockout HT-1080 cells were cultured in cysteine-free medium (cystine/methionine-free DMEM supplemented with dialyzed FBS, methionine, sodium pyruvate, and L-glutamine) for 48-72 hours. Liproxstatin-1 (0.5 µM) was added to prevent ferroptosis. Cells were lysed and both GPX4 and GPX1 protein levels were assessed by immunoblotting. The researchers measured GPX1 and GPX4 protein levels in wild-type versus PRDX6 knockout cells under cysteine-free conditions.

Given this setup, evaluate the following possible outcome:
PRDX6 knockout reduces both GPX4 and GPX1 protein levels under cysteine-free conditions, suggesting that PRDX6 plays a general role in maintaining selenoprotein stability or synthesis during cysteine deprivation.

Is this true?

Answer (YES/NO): YES